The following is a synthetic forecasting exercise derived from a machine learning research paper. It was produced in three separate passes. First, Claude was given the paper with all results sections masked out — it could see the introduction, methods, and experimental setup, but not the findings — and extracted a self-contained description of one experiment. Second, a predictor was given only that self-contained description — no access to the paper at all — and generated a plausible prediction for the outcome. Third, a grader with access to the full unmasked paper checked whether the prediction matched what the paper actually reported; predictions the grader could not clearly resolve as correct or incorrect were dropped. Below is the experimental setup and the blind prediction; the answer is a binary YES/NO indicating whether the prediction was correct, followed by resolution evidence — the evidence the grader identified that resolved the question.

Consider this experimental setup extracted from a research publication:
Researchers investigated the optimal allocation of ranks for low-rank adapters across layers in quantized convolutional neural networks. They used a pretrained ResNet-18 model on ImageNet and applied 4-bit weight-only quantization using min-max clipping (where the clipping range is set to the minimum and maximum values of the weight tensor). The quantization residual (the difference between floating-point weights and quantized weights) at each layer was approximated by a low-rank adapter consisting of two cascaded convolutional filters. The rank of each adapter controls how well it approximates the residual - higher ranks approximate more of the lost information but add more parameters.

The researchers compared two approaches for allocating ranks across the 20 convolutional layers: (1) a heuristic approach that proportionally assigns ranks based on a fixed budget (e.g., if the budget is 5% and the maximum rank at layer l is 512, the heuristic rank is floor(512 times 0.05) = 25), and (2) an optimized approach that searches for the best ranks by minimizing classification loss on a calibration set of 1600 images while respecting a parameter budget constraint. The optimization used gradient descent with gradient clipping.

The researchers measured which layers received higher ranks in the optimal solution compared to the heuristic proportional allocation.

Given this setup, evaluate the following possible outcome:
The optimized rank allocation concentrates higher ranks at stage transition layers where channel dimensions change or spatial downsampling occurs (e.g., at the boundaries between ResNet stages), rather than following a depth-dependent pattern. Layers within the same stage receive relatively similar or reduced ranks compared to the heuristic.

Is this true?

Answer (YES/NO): NO